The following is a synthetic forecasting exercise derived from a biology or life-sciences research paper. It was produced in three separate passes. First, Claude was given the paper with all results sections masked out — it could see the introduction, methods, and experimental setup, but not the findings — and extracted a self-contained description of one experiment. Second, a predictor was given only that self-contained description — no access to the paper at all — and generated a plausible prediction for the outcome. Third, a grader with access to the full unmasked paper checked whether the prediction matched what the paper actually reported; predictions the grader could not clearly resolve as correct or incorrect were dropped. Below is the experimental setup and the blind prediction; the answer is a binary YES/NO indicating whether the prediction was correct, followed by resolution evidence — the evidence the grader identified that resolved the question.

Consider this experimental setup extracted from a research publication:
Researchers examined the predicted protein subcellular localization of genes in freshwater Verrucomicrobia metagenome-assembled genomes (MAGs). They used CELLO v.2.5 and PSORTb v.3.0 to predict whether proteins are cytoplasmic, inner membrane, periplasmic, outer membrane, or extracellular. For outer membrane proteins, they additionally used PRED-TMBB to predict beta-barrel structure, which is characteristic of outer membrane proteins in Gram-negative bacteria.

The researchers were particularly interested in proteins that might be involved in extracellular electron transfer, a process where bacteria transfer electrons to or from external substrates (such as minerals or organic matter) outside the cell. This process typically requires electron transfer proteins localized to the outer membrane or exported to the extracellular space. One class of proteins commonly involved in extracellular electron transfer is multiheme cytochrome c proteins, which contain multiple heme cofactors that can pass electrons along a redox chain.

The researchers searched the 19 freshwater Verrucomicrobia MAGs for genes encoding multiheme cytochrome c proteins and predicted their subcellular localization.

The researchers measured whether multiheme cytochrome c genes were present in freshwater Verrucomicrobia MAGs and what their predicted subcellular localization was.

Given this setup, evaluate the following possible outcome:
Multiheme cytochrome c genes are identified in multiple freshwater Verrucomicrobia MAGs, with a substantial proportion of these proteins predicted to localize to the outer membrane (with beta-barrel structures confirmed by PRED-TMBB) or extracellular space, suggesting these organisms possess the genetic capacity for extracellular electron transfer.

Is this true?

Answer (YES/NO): NO